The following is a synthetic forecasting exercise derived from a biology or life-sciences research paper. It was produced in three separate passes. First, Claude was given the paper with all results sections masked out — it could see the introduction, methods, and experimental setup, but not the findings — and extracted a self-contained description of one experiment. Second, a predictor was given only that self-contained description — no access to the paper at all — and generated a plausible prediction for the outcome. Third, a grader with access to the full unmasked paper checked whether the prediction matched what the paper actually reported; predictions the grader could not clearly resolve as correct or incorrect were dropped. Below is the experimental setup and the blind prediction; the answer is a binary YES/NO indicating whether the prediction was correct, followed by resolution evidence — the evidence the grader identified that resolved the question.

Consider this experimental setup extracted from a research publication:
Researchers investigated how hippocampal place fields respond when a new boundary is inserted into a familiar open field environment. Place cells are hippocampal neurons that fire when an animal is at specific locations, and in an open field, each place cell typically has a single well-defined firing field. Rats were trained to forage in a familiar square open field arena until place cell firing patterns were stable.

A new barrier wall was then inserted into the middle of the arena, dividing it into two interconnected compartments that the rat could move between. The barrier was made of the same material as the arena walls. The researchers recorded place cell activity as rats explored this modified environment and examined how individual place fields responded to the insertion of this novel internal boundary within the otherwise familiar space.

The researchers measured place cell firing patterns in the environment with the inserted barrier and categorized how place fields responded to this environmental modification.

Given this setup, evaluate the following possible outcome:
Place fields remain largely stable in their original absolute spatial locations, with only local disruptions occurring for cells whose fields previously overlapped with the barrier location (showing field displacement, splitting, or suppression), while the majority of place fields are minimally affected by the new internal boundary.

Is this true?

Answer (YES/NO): NO